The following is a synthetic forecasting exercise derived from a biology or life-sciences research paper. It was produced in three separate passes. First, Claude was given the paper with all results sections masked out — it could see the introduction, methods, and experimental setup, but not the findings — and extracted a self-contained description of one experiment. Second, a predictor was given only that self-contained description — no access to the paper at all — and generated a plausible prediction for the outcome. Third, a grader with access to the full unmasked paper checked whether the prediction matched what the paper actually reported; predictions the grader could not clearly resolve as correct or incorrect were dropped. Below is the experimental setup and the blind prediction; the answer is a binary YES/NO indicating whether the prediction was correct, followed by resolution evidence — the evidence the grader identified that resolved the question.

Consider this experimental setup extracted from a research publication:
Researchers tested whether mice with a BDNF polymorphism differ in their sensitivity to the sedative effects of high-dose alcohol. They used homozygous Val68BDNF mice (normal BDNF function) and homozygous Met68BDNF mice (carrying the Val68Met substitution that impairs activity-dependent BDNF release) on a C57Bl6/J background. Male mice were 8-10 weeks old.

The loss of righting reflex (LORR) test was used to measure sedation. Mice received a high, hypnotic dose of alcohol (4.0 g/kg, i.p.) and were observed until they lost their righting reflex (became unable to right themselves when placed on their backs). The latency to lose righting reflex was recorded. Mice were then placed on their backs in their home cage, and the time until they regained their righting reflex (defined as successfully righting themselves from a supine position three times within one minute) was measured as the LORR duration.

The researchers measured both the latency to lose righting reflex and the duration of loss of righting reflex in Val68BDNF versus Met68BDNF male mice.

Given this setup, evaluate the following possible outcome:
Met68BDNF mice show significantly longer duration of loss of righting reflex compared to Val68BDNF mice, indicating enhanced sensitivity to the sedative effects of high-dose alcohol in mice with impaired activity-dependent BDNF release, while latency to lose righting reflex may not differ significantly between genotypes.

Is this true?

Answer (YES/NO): NO